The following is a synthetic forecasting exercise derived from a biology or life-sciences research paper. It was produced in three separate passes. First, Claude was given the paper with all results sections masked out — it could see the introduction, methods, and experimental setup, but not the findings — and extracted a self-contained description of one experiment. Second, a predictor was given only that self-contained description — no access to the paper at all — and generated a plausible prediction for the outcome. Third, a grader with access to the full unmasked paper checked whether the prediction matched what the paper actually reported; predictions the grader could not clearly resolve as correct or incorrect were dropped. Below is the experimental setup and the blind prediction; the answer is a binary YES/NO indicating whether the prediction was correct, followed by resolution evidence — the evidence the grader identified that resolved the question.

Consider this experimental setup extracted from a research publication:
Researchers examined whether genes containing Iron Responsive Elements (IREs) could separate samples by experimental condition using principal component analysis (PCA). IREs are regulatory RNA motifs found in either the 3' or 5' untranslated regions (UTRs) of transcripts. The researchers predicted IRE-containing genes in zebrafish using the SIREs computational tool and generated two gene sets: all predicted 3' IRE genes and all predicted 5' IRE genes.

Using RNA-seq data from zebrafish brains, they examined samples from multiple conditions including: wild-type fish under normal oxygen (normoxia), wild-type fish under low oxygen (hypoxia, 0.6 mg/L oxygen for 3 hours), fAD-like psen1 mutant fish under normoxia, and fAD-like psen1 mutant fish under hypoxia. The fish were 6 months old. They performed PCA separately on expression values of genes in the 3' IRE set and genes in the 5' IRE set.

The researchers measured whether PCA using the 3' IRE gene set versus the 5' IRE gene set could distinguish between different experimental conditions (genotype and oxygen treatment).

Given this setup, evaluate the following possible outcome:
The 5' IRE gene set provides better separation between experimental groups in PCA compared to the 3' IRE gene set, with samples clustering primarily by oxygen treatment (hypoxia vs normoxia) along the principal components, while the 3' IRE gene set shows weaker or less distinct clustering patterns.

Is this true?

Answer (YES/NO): NO